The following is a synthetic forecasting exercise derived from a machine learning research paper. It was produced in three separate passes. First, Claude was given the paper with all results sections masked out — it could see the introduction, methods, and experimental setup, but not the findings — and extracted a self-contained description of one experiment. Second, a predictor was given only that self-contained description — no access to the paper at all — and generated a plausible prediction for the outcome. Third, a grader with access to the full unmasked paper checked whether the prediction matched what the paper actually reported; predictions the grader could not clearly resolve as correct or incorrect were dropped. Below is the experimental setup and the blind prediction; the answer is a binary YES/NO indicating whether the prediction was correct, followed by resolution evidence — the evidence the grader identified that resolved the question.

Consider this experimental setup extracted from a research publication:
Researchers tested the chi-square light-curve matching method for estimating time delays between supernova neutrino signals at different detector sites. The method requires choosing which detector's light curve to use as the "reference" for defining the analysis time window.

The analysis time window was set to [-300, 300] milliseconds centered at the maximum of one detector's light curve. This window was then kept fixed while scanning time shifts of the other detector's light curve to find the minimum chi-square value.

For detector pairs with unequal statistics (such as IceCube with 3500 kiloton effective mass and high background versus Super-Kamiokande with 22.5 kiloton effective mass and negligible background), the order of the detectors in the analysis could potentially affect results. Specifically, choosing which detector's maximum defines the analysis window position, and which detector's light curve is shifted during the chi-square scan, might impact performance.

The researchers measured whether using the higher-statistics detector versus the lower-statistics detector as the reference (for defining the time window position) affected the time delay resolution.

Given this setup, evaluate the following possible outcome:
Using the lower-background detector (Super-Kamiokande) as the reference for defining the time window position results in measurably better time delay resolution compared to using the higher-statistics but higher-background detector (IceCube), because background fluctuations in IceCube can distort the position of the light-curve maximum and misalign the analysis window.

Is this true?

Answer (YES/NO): NO